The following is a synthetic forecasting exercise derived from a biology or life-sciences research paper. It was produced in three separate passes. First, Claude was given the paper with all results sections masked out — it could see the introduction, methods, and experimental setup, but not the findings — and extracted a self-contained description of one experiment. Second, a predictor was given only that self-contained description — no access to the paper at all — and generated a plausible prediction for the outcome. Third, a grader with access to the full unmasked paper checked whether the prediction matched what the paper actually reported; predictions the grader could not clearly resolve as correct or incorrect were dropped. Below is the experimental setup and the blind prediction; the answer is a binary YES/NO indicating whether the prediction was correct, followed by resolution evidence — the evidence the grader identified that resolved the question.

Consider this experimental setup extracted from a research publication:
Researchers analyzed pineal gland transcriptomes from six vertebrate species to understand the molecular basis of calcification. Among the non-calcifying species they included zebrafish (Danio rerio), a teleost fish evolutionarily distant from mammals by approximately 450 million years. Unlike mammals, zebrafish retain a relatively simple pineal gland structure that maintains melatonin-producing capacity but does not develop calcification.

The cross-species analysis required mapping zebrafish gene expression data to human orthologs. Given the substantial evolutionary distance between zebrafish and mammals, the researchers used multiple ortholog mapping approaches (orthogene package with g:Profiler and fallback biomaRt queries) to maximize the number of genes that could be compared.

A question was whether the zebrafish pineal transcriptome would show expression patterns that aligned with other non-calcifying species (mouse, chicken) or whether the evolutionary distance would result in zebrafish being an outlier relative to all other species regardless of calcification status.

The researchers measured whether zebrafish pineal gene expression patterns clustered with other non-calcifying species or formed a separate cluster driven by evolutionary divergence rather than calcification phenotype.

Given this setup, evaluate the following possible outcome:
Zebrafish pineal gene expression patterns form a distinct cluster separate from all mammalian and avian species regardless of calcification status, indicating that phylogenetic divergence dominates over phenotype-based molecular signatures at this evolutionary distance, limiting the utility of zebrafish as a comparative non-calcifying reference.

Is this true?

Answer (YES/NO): NO